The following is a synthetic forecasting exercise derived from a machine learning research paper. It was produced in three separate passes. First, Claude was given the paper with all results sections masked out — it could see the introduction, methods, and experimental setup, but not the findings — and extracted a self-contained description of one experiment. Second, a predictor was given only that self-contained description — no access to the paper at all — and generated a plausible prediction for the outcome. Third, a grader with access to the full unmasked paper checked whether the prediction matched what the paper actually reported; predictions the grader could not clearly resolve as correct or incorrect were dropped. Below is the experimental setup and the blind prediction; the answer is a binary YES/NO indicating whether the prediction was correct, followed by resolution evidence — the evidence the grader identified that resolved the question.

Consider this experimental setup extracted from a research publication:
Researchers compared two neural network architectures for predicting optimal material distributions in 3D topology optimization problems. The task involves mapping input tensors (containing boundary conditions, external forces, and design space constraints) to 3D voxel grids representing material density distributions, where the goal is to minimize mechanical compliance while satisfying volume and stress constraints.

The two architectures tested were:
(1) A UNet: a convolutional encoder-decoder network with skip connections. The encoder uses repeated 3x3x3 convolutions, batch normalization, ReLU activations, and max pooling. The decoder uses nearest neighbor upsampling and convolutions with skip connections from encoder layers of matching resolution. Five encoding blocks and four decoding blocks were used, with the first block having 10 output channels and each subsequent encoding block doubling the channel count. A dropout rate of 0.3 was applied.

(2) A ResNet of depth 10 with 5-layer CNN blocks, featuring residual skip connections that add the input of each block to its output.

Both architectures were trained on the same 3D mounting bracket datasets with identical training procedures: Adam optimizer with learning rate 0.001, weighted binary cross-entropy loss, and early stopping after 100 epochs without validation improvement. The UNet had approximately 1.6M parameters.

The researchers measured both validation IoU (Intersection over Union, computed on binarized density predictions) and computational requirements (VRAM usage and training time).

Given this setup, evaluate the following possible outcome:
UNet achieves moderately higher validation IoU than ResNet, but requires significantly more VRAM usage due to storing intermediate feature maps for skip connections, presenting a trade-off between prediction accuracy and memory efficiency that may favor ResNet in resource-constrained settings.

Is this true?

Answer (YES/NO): NO